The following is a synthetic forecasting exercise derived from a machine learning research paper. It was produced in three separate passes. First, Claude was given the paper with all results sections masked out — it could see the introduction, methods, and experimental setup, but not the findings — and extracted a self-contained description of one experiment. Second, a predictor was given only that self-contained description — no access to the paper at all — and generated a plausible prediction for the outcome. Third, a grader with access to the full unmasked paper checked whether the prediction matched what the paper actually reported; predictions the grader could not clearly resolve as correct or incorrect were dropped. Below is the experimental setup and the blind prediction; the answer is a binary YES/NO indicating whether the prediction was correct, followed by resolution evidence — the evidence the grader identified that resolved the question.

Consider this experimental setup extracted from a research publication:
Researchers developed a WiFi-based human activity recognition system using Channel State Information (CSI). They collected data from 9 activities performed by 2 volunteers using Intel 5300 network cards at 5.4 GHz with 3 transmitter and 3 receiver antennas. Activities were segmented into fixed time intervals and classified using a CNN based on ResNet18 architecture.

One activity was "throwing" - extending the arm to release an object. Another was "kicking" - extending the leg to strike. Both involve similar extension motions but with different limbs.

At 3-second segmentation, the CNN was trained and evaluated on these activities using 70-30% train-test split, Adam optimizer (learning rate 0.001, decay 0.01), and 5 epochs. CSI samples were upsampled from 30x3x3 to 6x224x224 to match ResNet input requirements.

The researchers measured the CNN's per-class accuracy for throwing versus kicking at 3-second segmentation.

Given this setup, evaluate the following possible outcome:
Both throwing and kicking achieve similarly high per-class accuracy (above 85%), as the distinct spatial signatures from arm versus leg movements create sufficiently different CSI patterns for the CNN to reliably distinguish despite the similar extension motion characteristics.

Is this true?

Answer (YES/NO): NO